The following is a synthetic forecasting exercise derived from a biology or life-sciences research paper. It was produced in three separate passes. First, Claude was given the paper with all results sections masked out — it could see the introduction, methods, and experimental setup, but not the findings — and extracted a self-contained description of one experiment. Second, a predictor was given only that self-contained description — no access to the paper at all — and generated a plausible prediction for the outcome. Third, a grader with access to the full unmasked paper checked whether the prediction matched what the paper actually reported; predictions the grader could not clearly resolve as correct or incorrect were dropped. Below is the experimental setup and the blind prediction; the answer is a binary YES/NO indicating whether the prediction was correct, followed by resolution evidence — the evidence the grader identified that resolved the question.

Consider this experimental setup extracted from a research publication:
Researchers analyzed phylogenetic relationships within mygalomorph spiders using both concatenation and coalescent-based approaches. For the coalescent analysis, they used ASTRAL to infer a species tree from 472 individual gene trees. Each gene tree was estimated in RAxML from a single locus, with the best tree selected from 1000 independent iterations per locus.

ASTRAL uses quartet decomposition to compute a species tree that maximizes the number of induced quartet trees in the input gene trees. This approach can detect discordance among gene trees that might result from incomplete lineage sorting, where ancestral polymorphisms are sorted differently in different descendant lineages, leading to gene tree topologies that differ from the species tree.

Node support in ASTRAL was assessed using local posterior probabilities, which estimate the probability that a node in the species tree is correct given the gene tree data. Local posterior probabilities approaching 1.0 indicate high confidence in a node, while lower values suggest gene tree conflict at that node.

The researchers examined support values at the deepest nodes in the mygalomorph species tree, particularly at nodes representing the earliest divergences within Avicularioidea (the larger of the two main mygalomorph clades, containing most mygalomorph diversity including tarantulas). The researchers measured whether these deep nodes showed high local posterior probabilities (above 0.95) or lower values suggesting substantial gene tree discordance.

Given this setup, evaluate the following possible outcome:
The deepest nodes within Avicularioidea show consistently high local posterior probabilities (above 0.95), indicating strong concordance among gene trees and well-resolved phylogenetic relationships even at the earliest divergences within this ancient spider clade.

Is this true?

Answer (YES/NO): NO